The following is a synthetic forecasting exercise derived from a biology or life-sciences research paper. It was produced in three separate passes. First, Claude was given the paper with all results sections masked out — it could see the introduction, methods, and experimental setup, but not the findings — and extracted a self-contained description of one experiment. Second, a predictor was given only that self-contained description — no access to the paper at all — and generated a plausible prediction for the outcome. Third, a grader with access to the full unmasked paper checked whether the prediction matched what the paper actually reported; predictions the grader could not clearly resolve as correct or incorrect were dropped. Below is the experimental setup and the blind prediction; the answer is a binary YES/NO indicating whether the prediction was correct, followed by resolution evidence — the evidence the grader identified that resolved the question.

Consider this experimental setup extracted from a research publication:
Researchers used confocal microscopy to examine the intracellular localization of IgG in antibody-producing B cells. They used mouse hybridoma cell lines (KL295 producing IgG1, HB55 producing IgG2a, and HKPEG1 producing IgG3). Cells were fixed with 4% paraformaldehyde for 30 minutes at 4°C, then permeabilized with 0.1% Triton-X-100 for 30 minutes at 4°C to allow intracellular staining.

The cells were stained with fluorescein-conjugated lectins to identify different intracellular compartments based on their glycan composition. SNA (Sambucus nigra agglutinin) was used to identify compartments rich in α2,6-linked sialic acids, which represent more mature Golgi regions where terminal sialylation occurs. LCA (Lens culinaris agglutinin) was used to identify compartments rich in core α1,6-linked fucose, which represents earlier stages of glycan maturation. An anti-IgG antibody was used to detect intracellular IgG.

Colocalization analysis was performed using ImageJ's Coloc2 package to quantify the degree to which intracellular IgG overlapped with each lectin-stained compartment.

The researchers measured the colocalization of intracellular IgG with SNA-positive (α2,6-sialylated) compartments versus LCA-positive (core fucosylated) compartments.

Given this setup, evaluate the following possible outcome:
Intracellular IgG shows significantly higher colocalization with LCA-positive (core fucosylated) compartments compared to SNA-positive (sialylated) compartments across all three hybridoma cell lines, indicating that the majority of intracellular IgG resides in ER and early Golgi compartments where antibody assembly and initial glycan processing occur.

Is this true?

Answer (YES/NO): YES